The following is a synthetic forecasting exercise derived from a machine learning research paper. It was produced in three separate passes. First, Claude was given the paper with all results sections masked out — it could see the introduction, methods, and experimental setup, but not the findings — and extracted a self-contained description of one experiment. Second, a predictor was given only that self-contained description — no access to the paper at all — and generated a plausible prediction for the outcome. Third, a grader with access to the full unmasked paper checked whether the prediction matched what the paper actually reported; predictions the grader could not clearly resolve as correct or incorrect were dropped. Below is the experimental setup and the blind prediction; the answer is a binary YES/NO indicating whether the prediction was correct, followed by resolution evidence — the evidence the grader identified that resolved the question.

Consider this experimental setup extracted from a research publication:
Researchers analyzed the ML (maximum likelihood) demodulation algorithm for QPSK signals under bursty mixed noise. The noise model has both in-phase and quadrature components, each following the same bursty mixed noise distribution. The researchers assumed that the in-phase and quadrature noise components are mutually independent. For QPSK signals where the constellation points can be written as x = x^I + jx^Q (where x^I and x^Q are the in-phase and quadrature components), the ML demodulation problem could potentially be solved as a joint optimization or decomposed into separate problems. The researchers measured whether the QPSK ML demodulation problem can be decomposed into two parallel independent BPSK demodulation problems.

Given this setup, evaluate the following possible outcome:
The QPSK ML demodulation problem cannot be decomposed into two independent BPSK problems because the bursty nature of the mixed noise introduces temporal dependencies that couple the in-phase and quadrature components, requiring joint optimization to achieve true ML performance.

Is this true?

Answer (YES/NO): NO